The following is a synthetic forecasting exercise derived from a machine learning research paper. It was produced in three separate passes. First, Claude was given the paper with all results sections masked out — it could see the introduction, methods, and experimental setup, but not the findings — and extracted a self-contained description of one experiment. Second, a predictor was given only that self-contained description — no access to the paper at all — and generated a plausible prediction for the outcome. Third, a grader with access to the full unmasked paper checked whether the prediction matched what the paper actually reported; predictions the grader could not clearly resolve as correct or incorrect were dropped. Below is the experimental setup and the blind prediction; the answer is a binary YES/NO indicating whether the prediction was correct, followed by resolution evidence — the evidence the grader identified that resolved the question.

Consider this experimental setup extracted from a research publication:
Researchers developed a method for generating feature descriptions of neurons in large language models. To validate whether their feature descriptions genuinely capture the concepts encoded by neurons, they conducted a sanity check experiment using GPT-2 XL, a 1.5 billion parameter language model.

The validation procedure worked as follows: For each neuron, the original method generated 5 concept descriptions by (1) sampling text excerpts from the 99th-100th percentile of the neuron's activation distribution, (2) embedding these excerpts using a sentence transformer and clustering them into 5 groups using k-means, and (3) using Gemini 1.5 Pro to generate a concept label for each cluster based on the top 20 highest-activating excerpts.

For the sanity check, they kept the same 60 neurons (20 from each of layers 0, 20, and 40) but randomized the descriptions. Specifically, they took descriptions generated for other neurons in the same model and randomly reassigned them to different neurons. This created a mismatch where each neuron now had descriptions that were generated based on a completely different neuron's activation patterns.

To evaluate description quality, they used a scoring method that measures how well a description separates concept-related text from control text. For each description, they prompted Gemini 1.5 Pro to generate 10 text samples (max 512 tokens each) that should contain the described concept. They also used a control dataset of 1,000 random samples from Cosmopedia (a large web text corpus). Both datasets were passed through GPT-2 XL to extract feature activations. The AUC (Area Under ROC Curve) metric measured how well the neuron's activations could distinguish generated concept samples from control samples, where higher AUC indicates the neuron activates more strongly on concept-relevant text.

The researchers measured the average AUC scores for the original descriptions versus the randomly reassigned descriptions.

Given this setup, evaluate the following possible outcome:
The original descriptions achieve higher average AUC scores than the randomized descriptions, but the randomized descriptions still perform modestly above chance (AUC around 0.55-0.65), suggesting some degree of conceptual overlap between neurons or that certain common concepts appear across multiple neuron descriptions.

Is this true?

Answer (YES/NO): NO